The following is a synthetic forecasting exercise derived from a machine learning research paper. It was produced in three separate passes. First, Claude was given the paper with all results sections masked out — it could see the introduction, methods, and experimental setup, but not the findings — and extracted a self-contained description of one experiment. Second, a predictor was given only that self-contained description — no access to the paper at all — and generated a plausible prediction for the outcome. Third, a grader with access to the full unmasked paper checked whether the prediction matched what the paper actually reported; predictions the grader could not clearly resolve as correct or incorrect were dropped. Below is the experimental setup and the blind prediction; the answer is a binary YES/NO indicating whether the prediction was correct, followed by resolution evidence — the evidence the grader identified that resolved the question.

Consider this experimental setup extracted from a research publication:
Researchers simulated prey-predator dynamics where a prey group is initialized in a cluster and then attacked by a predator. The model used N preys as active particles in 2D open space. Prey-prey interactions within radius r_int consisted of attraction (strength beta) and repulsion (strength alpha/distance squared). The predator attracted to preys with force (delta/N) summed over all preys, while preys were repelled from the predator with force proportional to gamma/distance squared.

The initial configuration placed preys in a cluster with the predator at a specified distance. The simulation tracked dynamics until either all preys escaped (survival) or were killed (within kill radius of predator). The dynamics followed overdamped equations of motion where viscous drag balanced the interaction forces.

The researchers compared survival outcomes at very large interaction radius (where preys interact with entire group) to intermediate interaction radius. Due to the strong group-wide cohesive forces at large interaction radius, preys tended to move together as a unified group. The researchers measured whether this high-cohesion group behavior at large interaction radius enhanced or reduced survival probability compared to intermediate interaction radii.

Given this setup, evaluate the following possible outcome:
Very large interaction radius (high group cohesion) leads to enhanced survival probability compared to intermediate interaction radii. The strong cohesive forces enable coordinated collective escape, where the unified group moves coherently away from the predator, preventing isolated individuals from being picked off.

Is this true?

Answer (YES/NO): NO